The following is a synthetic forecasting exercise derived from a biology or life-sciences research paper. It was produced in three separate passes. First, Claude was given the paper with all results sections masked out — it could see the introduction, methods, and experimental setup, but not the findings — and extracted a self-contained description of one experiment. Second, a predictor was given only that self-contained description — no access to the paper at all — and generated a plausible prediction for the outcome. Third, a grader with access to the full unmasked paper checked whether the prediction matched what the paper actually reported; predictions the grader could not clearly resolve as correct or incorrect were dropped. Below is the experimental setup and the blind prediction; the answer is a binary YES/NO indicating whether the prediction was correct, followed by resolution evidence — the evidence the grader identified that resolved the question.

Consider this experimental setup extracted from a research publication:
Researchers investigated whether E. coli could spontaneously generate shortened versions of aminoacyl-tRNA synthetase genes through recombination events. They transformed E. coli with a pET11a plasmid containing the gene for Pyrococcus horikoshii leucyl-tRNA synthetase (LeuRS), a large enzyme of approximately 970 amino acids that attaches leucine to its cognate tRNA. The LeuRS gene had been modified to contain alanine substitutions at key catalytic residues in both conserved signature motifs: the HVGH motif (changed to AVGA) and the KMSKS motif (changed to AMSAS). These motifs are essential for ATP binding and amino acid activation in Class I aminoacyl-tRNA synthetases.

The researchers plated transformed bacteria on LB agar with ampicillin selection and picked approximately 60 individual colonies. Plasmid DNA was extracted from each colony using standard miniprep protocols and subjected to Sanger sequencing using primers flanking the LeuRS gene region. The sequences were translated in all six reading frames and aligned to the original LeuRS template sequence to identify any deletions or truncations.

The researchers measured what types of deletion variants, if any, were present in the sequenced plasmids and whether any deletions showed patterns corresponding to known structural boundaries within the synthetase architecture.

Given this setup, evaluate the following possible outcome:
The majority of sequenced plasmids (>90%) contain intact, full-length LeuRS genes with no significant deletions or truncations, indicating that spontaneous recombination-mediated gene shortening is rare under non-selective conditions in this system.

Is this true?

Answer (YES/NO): NO